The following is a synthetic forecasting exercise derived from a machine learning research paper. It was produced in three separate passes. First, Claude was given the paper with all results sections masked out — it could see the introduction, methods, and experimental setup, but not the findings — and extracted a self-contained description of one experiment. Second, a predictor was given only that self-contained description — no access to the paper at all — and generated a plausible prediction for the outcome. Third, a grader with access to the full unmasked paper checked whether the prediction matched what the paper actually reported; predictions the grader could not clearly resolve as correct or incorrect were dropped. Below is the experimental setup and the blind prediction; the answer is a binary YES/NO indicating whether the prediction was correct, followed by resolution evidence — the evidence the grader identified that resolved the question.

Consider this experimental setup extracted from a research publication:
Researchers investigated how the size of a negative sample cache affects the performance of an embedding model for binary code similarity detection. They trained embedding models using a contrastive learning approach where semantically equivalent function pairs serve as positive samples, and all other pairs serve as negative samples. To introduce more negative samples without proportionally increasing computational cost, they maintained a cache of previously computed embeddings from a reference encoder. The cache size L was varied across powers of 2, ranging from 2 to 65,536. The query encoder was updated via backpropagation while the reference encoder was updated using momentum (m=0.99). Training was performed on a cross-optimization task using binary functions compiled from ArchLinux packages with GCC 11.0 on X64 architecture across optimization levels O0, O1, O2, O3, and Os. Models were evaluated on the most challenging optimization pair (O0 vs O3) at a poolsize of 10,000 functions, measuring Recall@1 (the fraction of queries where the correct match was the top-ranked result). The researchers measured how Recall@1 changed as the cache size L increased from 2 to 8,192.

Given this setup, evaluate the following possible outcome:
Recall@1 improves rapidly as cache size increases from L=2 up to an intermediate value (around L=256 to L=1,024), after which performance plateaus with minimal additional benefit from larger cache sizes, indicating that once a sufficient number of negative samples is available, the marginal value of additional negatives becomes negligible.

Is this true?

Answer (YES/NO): NO